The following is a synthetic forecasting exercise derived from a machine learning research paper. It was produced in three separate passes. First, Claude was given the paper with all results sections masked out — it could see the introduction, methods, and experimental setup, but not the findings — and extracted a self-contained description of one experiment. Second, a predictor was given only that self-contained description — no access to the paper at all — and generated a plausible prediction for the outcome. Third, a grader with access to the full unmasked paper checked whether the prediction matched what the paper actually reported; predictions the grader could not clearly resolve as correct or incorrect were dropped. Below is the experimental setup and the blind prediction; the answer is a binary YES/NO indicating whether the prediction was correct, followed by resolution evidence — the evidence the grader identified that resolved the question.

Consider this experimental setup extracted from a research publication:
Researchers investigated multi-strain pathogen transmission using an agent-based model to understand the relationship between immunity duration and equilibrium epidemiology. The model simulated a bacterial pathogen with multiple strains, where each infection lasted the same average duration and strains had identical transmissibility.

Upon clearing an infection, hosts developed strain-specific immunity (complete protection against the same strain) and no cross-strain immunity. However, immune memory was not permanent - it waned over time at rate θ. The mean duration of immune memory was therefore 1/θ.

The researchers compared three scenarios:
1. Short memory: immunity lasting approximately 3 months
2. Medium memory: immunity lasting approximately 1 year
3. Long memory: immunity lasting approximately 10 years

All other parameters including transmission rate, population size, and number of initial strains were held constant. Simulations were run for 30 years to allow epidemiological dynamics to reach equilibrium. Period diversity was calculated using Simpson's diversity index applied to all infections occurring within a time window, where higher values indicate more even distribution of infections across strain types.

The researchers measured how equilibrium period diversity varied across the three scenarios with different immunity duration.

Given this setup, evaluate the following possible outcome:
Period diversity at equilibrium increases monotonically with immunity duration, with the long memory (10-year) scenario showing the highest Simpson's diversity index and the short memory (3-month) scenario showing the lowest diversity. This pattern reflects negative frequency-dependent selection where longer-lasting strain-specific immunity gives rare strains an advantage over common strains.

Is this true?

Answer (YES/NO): NO